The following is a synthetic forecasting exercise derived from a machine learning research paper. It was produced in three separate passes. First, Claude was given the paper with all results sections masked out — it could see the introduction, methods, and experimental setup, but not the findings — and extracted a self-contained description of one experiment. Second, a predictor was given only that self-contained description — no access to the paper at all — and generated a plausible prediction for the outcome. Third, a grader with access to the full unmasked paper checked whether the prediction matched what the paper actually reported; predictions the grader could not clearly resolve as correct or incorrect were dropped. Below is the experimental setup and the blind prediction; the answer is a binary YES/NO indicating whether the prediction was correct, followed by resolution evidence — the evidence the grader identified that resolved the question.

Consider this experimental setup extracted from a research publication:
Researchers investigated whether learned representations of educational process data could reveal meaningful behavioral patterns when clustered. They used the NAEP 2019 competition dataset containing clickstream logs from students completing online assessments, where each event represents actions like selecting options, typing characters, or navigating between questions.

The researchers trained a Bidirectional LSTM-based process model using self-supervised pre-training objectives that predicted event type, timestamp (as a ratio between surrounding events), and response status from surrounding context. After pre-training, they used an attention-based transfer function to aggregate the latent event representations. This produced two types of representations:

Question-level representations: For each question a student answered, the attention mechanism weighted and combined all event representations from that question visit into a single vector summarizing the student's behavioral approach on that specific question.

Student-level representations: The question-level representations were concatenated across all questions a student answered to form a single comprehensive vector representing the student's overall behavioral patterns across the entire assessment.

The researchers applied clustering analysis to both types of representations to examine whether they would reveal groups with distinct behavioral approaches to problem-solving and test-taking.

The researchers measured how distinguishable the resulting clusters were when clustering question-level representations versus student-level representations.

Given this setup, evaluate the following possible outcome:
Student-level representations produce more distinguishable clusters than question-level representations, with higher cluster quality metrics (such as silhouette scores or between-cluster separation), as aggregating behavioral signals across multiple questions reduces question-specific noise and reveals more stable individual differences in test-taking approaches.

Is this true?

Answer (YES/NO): NO